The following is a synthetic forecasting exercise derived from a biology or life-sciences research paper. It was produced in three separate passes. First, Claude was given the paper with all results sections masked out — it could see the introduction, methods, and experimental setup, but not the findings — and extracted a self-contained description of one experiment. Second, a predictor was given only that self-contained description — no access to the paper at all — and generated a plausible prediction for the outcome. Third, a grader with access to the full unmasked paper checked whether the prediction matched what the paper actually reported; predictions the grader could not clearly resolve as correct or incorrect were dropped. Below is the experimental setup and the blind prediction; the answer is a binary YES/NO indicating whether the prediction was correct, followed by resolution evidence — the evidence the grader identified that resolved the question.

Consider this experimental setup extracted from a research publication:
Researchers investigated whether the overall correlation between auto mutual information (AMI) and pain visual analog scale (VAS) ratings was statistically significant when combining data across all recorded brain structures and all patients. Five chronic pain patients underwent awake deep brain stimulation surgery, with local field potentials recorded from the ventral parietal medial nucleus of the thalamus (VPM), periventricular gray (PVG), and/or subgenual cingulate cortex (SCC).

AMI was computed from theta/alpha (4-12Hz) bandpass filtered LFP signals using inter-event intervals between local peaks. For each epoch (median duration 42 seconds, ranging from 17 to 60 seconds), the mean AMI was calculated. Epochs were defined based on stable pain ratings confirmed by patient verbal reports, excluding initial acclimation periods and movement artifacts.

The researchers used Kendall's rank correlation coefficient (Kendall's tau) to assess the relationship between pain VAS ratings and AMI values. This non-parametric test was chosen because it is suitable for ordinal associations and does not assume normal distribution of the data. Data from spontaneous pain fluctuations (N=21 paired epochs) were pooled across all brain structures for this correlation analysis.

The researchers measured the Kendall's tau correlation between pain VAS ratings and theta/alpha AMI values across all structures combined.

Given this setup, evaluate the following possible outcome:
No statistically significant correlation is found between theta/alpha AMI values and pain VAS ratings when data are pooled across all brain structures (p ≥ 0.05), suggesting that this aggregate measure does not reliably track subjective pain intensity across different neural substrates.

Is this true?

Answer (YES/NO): NO